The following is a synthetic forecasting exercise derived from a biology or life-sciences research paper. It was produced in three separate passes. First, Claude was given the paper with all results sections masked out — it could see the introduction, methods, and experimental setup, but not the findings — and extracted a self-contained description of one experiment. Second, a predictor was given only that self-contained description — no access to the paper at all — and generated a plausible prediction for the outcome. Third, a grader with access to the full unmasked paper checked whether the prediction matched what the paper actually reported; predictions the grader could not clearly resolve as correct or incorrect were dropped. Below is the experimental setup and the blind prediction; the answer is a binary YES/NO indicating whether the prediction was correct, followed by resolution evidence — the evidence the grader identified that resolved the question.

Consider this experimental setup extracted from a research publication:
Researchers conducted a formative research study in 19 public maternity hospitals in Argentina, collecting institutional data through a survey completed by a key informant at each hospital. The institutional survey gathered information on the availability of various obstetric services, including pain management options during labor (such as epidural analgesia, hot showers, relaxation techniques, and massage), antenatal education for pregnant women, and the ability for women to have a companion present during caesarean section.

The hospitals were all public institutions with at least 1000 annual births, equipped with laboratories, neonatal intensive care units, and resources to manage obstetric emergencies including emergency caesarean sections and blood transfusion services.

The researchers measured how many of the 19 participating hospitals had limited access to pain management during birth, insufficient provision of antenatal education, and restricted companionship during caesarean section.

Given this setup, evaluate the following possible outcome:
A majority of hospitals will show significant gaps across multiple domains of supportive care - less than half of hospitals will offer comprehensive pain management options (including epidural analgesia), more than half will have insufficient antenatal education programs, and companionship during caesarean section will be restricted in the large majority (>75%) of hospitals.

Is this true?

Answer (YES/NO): YES